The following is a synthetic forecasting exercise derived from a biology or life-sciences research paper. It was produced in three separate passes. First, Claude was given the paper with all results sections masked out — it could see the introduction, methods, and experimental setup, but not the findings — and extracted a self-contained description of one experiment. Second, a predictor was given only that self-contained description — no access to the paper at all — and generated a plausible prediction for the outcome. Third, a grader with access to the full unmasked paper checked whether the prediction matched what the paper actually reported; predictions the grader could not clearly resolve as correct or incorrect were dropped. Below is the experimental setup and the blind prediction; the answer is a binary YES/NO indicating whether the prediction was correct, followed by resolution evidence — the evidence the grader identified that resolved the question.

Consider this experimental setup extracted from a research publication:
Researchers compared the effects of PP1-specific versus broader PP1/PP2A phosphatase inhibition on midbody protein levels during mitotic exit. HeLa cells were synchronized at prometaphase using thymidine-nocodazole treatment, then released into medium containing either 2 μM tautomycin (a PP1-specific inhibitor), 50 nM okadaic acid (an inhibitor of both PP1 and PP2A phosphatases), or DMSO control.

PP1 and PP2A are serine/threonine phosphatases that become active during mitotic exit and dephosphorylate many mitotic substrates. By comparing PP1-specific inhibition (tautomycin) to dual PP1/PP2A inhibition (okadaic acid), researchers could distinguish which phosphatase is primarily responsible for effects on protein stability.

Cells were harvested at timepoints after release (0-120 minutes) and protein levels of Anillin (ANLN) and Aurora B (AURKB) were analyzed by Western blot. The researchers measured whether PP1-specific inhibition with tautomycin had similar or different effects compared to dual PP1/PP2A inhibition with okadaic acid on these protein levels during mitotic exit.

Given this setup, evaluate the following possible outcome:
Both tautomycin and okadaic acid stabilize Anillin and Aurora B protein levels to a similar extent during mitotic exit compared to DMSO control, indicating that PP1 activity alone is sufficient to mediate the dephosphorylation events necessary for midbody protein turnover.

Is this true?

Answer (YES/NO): NO